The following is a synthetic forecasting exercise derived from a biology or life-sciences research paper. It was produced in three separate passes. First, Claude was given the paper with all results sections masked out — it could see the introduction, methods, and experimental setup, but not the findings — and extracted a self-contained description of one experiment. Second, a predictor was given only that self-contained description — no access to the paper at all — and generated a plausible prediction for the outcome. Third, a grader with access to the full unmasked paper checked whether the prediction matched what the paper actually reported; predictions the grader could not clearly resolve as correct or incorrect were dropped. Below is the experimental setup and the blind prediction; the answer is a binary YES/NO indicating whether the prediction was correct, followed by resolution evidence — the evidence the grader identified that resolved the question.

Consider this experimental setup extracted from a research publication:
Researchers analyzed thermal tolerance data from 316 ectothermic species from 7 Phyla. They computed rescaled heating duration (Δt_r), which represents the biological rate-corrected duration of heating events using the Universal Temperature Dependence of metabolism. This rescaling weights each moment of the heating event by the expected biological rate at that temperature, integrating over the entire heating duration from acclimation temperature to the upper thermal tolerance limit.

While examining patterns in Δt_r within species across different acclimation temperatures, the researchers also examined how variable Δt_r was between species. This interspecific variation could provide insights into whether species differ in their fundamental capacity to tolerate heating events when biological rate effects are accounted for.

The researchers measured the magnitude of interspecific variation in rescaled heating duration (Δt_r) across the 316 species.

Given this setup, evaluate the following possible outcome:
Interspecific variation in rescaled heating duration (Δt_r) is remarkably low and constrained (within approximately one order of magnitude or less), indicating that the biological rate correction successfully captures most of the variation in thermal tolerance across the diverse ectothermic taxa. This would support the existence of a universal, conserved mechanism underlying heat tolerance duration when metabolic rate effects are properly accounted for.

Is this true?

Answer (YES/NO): NO